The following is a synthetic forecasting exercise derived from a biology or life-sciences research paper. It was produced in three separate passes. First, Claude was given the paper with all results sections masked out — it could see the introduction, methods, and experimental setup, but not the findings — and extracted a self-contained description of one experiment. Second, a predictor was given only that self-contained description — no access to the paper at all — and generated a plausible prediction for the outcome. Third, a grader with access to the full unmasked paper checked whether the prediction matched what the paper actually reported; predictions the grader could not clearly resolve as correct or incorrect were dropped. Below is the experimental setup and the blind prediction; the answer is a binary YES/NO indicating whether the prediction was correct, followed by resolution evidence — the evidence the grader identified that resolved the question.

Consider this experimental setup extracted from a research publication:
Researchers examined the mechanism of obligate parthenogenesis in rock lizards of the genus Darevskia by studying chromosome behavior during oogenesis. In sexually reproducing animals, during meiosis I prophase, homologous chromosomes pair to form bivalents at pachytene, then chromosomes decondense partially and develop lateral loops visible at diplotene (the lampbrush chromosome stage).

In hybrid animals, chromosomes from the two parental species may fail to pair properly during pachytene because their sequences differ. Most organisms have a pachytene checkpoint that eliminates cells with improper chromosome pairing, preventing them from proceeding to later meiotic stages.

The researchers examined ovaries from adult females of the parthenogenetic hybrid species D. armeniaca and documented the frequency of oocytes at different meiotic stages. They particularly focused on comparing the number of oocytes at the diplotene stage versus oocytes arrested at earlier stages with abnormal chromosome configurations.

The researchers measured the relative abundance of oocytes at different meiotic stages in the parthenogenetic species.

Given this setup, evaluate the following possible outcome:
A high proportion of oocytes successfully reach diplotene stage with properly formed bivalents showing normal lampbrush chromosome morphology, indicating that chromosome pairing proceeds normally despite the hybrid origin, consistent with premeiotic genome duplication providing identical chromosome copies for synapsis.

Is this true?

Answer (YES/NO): NO